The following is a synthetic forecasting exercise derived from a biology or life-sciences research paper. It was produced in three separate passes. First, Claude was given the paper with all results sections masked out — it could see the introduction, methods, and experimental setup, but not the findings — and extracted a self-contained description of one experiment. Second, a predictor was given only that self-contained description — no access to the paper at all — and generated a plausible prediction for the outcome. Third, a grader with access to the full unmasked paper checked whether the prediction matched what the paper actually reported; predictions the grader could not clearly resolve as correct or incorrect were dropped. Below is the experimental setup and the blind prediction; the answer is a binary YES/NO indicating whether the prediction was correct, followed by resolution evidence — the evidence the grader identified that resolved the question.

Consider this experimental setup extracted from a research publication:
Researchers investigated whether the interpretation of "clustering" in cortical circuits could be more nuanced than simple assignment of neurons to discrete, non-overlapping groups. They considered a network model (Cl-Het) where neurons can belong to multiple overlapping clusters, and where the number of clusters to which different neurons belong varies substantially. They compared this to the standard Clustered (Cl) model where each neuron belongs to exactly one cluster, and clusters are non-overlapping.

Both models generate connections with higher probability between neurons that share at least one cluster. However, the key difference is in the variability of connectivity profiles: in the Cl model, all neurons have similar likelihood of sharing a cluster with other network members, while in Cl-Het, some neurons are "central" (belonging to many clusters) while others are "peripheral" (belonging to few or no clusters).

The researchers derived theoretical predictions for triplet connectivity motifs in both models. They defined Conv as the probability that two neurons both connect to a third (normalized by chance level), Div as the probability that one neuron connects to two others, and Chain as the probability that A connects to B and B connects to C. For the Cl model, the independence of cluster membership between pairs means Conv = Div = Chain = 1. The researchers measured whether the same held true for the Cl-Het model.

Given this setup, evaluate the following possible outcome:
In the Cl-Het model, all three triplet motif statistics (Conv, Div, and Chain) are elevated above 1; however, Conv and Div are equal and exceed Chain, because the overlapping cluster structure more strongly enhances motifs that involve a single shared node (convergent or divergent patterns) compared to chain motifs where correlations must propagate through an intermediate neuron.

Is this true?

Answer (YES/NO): NO